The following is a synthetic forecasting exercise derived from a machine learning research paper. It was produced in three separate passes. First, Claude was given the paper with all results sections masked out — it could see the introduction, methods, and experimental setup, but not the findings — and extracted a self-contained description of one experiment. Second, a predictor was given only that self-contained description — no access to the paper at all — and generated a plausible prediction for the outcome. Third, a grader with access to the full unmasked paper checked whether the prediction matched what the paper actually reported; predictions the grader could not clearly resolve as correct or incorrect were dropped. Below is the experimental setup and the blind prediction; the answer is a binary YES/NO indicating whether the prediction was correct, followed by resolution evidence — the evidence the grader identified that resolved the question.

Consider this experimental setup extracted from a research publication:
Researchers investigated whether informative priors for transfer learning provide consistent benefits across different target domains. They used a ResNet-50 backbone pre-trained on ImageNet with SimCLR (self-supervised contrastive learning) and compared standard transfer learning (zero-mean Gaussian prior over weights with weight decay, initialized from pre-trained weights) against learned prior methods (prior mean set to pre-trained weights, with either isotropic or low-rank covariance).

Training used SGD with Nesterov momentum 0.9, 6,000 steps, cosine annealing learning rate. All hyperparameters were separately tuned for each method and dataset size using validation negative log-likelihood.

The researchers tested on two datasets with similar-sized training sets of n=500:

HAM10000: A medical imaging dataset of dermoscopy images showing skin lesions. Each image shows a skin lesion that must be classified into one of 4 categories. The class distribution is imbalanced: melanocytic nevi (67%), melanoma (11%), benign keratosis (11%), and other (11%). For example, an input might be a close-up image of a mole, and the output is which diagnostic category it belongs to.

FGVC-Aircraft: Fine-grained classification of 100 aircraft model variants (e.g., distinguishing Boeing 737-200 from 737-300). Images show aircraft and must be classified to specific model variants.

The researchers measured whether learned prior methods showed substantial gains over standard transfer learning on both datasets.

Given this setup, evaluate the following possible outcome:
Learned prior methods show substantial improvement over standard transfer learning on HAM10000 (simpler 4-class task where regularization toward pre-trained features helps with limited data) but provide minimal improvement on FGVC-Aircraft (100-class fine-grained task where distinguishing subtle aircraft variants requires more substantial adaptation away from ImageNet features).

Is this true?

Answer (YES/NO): NO